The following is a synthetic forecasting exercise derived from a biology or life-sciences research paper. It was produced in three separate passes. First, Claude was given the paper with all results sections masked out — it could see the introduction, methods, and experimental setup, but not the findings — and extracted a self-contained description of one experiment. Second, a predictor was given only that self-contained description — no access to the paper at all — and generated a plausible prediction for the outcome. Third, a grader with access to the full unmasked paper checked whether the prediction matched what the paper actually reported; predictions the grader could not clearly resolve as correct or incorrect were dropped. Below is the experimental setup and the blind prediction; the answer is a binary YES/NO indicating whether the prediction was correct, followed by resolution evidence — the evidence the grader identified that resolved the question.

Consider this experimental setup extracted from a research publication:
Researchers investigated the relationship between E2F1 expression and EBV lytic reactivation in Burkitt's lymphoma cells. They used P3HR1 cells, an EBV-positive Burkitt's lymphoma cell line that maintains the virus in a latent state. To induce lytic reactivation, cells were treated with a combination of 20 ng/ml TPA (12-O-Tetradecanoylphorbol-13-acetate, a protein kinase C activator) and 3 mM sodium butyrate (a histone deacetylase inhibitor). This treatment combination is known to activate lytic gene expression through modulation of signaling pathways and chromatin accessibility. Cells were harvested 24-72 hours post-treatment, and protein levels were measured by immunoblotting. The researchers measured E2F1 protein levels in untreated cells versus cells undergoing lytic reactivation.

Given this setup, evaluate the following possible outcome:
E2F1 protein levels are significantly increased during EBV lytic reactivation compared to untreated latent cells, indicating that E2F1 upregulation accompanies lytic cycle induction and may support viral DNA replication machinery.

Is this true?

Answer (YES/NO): NO